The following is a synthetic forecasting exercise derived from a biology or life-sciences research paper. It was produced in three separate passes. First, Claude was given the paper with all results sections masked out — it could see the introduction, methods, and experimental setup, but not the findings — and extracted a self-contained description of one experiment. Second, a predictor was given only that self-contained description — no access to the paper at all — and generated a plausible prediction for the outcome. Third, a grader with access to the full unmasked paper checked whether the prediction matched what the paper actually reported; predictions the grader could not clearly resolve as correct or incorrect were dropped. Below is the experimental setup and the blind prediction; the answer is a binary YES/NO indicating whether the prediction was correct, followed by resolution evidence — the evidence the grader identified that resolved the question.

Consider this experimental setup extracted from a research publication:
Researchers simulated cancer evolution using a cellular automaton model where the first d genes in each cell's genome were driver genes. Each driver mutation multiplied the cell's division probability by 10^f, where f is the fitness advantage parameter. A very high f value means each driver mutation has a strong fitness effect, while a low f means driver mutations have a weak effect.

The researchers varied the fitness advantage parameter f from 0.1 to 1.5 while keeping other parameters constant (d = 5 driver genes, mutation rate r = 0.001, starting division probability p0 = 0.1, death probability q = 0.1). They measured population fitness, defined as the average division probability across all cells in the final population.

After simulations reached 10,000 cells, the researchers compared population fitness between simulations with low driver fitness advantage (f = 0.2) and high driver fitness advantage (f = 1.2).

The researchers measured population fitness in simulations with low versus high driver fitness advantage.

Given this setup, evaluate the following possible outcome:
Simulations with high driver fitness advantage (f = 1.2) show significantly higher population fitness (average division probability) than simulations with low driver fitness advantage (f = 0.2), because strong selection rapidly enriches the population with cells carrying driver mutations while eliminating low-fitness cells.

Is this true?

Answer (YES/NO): YES